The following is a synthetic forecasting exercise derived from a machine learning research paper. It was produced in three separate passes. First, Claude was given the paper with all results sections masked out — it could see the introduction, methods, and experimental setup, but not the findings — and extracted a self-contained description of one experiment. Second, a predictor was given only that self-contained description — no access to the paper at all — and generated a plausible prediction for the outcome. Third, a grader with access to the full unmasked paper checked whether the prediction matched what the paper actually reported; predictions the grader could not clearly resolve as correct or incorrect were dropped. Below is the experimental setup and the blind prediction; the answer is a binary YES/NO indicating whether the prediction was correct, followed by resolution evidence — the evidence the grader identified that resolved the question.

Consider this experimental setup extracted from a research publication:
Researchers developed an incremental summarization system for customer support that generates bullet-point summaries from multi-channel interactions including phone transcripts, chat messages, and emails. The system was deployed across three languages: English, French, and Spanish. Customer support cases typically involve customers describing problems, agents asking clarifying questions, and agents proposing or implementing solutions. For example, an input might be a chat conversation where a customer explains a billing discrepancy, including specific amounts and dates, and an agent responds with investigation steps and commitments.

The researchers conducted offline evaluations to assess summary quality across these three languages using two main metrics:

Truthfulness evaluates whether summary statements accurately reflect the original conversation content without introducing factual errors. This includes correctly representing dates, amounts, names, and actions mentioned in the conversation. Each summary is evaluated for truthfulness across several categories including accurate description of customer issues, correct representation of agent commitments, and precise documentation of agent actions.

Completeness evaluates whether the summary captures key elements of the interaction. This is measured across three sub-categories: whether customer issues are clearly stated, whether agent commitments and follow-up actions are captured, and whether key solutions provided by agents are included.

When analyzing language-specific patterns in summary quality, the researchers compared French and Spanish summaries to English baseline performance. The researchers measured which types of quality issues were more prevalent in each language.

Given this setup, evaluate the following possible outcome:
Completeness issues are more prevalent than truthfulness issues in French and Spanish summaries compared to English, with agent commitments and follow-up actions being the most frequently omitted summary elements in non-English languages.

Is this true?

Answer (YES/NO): NO